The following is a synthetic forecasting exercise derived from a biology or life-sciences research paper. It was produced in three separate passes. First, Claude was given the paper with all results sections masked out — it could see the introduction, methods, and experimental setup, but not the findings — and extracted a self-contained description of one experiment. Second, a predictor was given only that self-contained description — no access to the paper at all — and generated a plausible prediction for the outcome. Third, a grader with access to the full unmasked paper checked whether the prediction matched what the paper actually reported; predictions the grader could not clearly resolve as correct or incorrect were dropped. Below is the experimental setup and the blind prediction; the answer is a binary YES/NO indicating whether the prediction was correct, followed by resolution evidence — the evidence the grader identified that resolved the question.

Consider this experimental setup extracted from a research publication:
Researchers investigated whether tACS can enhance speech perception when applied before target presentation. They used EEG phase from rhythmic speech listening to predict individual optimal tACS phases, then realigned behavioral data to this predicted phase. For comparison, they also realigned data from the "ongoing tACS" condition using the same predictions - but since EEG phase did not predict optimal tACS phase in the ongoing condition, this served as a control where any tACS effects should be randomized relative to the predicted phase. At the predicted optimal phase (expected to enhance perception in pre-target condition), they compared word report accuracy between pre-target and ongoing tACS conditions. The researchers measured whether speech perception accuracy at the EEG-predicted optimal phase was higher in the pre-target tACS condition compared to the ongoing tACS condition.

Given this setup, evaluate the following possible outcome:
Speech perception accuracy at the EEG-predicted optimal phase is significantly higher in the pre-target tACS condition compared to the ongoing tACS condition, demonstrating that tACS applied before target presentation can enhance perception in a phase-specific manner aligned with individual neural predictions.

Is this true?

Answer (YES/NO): YES